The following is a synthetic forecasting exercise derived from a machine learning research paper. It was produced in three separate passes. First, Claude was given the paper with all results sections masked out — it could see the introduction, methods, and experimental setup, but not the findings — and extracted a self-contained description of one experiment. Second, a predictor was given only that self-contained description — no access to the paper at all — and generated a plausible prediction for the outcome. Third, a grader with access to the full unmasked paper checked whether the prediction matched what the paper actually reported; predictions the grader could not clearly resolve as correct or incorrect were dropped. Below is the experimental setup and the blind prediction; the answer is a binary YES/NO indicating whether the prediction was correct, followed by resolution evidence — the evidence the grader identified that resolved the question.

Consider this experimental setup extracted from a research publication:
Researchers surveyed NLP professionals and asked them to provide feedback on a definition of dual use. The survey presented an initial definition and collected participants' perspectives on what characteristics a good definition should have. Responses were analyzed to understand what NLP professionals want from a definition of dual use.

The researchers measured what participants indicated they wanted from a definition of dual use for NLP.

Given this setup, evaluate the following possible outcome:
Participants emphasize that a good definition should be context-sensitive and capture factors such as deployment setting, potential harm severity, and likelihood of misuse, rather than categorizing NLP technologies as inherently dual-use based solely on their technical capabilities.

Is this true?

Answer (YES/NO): NO